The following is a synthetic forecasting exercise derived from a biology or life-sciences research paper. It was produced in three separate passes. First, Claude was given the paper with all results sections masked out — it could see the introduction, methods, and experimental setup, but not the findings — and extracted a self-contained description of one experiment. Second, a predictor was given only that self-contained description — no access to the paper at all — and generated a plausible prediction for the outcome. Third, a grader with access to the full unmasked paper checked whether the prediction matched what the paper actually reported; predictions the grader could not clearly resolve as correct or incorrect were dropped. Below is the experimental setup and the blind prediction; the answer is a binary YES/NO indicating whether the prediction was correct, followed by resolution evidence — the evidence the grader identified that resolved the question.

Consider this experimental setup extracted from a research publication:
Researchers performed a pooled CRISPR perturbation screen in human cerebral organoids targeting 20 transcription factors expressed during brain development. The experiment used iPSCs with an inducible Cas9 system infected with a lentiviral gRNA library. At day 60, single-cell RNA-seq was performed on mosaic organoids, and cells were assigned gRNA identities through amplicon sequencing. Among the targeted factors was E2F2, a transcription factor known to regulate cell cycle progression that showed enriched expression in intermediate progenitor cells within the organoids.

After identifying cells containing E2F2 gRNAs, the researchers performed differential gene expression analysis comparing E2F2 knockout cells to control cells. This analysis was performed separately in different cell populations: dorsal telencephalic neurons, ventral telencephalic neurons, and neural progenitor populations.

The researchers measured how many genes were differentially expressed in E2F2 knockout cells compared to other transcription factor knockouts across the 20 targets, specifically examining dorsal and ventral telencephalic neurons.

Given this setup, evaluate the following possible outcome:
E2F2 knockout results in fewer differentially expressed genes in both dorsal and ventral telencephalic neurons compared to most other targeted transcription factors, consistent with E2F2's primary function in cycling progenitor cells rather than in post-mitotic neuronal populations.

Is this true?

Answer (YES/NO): NO